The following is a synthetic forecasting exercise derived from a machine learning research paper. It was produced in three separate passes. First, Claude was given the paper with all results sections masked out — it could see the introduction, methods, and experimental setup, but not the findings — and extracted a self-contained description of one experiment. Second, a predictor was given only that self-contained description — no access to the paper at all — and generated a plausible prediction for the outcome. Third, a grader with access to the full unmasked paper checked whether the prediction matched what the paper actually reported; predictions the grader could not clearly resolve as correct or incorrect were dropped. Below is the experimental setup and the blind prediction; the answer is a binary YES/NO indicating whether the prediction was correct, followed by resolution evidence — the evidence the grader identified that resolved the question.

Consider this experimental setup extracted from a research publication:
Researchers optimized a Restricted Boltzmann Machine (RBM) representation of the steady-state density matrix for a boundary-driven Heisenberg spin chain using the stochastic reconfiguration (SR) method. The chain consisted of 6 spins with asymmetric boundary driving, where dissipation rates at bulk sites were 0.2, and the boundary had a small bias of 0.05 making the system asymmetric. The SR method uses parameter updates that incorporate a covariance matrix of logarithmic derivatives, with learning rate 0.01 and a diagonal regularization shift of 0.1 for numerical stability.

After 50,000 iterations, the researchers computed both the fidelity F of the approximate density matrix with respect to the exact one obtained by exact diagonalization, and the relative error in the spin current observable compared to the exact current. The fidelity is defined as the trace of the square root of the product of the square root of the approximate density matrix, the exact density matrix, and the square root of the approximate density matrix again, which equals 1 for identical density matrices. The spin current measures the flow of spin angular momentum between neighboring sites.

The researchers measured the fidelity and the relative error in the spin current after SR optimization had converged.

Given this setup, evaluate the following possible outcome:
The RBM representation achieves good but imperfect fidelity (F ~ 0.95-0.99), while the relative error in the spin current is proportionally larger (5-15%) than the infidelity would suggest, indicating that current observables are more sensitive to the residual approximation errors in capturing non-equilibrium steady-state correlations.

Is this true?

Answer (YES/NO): NO